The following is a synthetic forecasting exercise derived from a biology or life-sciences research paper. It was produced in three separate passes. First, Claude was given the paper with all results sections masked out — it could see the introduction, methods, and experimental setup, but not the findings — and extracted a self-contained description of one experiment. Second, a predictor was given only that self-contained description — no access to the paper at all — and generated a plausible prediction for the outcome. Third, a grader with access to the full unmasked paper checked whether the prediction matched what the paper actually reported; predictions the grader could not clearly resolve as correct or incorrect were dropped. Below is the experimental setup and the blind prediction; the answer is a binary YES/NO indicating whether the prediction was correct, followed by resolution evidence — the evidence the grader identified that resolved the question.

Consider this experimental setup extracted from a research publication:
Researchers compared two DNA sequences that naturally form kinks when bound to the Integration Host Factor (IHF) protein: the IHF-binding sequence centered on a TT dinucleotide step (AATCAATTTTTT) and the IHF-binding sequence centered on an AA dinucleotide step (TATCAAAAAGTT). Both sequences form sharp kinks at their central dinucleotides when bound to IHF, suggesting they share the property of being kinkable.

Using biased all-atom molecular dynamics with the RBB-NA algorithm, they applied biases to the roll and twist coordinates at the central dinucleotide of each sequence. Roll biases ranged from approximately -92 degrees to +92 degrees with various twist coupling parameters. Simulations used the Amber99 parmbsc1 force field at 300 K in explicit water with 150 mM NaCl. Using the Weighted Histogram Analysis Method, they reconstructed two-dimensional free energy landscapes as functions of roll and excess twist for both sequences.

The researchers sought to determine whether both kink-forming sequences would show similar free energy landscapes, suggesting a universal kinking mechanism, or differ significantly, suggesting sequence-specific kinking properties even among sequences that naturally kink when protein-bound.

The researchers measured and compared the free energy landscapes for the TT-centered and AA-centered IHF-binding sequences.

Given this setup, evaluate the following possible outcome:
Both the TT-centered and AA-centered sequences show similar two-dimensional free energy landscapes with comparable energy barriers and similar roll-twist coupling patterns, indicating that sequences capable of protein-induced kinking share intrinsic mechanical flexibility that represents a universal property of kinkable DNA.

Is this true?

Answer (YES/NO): NO